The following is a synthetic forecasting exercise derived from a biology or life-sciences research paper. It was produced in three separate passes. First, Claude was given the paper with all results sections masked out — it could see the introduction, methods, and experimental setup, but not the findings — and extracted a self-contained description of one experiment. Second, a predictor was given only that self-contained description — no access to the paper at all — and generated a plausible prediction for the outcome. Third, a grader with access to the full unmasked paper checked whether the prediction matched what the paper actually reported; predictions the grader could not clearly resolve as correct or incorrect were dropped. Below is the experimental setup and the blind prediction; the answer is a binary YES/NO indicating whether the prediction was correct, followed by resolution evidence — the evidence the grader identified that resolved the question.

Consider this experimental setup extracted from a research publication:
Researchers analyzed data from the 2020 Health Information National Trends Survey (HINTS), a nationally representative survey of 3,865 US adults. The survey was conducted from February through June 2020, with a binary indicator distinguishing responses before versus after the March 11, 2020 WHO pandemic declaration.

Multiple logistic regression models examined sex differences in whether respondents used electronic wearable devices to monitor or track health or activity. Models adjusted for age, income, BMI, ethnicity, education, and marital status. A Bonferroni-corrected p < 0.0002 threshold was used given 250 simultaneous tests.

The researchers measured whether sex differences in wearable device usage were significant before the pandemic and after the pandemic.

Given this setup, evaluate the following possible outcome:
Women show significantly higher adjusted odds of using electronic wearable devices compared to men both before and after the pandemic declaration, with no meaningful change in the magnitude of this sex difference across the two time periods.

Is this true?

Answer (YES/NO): YES